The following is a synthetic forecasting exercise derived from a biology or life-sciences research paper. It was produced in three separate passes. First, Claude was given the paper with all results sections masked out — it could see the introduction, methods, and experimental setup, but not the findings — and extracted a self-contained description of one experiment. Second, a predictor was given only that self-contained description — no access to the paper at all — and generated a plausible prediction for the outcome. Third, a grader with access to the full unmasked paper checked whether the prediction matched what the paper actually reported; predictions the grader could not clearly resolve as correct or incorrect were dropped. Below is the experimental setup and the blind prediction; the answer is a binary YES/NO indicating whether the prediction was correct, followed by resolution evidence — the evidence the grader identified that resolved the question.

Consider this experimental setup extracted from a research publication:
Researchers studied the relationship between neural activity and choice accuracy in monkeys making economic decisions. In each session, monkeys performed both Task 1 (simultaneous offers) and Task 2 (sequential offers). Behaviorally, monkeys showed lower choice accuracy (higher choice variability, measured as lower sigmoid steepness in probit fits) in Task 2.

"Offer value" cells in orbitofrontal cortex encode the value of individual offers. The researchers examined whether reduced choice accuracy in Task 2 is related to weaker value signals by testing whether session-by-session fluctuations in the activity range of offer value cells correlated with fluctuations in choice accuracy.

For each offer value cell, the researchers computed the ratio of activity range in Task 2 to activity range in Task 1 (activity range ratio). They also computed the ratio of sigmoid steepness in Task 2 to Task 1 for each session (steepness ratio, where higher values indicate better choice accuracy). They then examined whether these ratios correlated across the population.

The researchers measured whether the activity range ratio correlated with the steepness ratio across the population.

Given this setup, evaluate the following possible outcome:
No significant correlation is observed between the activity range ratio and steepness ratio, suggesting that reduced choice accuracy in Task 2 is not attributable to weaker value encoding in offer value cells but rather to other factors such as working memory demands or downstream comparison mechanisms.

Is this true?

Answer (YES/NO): NO